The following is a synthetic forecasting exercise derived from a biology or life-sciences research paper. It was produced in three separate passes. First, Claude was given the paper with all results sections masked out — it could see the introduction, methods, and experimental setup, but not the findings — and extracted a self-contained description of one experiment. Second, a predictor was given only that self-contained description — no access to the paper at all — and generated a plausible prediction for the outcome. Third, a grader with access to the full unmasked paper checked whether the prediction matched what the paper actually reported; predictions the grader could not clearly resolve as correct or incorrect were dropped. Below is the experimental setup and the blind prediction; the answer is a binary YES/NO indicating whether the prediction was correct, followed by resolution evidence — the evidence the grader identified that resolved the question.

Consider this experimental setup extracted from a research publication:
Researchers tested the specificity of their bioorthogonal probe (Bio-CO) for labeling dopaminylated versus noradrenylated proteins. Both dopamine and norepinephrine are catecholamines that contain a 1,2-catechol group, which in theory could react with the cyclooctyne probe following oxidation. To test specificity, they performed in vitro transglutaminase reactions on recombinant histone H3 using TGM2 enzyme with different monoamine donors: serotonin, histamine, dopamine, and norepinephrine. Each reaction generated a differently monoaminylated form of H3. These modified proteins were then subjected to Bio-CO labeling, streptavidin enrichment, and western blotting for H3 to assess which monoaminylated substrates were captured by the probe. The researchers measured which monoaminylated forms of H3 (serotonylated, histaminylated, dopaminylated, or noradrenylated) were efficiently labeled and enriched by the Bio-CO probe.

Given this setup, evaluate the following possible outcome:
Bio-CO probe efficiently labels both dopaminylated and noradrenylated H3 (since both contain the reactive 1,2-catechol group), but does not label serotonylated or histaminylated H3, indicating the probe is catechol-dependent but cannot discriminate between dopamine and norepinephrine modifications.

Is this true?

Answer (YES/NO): NO